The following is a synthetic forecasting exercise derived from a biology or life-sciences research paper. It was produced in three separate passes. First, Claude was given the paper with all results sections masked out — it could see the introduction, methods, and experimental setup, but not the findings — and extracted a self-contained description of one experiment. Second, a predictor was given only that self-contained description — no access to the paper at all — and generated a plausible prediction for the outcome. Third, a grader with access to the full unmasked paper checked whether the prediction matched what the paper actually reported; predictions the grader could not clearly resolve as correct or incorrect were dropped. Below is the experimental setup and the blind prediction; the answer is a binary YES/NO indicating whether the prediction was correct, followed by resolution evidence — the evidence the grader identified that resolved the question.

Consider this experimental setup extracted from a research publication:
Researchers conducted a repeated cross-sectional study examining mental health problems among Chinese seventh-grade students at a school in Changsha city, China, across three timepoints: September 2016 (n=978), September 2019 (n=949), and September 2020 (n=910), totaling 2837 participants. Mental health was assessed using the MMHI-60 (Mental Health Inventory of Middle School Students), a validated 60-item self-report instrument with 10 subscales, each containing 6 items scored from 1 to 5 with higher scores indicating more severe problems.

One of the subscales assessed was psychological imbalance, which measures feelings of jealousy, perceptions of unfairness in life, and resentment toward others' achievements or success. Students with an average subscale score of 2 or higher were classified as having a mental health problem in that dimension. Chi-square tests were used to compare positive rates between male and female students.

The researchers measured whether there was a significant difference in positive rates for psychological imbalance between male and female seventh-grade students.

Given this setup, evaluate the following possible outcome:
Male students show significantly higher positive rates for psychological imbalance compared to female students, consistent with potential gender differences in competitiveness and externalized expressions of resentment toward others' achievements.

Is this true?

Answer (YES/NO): YES